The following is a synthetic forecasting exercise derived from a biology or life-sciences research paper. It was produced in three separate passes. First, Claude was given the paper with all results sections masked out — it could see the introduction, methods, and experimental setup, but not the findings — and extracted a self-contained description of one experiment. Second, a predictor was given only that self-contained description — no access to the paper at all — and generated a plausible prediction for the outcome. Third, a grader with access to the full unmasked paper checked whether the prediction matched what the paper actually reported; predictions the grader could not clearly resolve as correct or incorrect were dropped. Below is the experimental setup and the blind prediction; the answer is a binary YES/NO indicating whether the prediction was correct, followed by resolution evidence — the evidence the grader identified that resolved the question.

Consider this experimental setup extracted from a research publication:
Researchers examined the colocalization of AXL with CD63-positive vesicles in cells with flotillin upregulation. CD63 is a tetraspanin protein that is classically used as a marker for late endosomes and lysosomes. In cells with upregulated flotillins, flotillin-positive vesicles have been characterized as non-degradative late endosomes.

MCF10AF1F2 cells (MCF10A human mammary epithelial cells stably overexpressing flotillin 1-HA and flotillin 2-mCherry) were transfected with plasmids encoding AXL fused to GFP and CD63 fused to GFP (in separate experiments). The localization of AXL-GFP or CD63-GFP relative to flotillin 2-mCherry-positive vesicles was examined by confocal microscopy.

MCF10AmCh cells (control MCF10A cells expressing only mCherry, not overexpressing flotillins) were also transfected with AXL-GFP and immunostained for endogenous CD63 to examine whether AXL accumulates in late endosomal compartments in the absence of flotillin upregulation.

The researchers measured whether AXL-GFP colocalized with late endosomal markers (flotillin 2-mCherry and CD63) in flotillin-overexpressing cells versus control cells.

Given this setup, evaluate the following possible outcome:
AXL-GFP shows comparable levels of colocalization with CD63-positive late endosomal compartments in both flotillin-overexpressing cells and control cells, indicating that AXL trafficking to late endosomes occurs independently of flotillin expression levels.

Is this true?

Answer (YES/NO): NO